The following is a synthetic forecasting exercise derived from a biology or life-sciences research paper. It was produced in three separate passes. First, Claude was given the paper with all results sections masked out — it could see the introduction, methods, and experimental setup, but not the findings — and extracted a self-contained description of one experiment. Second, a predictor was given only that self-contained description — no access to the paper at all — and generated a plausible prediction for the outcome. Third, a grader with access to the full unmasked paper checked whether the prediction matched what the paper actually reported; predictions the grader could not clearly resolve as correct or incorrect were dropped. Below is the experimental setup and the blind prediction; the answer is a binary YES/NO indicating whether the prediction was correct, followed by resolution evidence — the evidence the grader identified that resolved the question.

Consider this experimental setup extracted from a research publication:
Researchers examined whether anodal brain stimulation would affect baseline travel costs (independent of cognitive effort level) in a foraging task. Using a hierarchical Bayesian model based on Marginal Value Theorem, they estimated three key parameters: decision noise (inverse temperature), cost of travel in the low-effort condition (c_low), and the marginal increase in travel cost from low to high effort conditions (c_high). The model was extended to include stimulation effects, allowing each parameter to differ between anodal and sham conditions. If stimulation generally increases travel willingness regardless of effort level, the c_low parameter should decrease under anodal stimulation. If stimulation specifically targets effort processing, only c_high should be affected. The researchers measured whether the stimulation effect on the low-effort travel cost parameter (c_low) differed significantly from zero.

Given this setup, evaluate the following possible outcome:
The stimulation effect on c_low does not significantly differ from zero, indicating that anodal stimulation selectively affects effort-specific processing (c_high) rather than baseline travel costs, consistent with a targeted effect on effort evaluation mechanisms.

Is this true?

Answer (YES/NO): YES